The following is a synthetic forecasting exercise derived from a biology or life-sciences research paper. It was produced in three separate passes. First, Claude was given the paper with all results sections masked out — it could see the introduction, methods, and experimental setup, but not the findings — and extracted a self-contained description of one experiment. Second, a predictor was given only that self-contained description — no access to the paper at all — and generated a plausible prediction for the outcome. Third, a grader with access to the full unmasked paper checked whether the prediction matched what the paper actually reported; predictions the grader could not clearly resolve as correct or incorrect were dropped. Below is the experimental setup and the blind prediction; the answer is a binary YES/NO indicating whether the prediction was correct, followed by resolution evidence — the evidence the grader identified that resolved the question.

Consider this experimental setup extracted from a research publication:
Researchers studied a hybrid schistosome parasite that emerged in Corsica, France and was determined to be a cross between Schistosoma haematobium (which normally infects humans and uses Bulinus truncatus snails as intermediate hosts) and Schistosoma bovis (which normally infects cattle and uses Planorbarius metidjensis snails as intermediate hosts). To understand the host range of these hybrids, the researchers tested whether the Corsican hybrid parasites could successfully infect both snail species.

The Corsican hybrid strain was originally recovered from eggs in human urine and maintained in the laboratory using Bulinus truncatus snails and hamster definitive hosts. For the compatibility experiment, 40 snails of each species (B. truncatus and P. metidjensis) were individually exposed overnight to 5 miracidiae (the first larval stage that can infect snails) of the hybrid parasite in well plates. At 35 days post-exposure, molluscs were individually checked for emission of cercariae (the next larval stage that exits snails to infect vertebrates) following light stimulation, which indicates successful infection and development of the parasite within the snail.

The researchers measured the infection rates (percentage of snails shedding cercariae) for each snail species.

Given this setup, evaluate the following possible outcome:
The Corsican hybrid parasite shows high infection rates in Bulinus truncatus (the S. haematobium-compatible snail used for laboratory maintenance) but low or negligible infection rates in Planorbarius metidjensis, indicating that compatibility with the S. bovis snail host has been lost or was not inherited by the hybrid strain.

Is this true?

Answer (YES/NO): YES